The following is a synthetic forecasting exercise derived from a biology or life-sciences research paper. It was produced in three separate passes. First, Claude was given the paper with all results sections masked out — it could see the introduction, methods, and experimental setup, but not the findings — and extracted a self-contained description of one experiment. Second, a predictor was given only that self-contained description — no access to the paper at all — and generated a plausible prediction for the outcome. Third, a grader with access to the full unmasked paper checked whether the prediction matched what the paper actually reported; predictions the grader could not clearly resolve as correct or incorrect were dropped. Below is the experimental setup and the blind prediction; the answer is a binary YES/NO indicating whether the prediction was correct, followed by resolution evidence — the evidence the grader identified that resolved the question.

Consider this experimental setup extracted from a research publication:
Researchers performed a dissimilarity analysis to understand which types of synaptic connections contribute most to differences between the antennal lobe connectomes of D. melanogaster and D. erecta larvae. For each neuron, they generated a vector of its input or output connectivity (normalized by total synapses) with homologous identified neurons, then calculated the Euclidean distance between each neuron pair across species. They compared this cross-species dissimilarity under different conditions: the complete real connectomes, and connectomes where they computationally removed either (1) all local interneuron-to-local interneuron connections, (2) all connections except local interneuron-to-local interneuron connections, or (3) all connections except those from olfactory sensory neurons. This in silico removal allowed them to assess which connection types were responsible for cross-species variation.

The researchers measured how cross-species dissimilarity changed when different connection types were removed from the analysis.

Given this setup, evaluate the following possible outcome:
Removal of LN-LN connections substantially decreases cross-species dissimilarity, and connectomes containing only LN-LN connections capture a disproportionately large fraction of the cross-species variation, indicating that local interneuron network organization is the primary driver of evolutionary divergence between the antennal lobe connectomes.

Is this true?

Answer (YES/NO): NO